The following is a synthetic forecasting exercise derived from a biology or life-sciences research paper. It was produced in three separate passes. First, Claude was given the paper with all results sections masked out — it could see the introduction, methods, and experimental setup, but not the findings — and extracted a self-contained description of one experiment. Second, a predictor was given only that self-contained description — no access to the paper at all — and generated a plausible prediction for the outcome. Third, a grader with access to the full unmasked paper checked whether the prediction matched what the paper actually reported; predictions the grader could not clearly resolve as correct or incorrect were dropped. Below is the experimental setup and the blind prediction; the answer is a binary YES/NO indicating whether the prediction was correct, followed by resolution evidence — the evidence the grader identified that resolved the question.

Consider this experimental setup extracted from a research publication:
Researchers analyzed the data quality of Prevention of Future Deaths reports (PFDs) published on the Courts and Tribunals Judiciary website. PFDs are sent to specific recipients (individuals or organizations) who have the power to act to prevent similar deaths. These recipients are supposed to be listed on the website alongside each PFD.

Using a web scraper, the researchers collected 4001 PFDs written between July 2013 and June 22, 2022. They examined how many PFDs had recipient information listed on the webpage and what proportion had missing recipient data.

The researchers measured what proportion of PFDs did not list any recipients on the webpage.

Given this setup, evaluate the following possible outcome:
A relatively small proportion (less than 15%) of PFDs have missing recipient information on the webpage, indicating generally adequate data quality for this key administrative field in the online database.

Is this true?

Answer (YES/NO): NO